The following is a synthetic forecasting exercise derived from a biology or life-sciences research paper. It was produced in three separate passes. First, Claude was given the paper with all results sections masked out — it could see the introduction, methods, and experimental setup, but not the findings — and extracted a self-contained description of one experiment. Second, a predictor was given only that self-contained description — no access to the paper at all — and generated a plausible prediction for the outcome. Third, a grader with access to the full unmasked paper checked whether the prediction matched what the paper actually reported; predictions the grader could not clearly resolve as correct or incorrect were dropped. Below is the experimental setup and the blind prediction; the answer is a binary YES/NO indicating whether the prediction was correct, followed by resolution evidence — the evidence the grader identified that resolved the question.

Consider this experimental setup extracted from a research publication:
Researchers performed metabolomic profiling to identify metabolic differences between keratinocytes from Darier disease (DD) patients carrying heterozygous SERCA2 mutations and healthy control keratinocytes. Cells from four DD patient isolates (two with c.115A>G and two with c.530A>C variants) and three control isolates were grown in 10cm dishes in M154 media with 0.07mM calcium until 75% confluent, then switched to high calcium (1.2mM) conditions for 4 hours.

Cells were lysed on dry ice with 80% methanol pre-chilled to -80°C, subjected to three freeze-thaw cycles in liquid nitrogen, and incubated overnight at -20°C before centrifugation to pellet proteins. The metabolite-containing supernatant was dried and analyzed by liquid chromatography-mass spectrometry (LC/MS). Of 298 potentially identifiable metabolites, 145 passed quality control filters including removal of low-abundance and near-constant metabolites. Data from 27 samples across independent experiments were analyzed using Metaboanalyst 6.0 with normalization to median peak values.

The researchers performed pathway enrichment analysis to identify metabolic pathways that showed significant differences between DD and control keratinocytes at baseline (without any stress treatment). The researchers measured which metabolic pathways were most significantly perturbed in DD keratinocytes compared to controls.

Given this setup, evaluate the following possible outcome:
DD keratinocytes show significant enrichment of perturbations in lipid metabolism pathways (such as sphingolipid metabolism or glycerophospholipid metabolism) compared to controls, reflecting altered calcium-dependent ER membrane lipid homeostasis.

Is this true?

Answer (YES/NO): NO